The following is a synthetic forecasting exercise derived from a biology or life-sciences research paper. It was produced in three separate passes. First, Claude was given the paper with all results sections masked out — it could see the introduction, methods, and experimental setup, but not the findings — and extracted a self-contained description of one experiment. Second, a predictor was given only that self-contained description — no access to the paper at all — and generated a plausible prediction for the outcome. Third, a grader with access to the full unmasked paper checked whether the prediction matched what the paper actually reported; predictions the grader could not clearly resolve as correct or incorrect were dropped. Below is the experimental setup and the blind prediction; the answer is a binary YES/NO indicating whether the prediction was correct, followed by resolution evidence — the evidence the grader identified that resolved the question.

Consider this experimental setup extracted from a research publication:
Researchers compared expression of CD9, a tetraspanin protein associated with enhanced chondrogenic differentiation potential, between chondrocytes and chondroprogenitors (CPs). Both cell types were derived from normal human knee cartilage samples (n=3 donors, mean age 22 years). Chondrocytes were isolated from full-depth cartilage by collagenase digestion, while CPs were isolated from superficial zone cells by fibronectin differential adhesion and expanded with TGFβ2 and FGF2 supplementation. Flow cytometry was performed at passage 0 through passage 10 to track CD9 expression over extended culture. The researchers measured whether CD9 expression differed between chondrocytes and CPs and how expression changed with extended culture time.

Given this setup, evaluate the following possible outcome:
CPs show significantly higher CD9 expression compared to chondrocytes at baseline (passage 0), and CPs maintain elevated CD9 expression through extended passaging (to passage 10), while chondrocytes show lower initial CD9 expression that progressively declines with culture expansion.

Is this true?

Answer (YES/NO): NO